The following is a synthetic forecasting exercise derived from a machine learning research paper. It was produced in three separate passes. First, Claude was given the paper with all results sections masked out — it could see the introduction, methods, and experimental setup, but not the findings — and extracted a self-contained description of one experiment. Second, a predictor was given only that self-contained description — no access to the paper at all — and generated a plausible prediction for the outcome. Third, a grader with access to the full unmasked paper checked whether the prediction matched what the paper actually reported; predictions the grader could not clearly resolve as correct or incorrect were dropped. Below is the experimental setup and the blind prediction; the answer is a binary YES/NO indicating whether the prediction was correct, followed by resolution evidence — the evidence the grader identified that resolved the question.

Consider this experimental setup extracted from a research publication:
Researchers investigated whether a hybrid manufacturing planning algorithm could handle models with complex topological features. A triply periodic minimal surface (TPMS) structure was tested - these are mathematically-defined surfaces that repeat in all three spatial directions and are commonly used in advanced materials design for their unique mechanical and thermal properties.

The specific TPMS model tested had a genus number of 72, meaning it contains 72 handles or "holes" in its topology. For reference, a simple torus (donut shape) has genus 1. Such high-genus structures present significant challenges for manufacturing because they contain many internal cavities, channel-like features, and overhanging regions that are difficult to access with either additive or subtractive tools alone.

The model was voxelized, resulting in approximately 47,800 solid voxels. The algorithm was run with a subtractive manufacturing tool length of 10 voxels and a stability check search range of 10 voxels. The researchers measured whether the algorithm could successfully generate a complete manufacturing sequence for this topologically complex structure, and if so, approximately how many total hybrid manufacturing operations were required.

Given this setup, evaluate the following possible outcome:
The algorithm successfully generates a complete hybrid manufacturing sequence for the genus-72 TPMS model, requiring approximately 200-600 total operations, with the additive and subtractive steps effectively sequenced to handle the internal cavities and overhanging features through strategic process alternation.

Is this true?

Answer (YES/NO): NO